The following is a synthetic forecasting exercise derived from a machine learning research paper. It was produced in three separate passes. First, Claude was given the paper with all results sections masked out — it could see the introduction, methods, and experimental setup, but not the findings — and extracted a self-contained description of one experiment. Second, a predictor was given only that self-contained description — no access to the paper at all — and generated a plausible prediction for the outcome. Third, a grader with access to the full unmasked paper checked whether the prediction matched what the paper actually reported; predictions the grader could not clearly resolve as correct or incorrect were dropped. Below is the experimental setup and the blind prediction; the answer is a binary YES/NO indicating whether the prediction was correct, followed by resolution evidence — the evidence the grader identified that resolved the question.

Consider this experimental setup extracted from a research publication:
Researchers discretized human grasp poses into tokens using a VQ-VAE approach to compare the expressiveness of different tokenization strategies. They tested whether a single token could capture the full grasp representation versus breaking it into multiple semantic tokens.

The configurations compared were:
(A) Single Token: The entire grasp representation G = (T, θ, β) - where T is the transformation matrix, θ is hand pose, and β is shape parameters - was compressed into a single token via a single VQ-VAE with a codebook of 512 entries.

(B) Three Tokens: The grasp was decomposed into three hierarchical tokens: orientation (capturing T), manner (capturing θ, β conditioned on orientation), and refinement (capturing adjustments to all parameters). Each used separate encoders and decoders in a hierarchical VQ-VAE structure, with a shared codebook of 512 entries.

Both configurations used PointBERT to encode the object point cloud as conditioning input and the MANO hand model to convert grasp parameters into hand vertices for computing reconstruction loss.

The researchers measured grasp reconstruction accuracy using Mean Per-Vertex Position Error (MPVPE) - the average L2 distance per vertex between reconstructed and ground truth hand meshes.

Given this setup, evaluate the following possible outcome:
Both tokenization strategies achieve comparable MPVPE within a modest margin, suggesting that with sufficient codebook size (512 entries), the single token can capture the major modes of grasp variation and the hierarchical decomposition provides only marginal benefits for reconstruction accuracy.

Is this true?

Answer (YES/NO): NO